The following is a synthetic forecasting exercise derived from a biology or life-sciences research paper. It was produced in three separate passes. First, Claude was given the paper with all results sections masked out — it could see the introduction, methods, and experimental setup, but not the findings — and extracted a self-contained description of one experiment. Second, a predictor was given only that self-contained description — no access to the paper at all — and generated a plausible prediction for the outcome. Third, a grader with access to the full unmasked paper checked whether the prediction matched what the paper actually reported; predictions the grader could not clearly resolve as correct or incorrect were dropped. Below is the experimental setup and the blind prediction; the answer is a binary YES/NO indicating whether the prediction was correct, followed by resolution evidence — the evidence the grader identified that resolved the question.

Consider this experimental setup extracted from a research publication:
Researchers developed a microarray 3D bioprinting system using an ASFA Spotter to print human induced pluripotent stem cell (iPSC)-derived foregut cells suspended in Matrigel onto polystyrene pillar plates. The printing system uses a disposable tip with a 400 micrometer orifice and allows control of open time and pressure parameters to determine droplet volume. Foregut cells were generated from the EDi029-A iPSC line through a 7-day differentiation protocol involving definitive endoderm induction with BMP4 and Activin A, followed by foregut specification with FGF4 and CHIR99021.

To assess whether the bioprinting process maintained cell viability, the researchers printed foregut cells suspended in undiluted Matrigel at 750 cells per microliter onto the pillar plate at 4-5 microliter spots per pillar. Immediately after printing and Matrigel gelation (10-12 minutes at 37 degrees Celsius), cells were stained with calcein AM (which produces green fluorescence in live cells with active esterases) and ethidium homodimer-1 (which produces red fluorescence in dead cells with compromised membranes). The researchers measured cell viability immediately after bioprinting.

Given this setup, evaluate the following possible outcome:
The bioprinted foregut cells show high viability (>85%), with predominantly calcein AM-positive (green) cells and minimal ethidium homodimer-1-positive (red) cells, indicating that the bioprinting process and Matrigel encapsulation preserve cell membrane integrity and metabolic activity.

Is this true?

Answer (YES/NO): YES